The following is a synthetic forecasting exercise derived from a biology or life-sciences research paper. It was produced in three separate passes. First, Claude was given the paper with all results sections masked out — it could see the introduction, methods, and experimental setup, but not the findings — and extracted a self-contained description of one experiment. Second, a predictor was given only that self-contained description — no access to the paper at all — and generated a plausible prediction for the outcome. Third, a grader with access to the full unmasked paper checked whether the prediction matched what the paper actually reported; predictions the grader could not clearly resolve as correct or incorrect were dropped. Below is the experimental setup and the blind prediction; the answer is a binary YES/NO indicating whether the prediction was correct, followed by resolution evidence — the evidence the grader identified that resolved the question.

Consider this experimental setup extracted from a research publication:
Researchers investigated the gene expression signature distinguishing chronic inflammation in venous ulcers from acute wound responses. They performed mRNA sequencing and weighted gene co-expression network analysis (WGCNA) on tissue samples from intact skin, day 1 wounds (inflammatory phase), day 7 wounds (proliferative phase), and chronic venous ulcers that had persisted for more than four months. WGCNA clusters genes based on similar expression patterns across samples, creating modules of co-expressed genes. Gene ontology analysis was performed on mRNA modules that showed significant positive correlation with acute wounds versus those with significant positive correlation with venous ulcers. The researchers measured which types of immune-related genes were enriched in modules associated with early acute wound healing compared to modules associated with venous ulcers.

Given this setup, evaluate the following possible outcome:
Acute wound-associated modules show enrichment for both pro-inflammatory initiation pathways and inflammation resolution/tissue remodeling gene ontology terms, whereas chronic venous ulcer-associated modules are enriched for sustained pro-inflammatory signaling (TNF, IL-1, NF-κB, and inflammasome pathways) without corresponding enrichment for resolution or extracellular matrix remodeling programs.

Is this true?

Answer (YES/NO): NO